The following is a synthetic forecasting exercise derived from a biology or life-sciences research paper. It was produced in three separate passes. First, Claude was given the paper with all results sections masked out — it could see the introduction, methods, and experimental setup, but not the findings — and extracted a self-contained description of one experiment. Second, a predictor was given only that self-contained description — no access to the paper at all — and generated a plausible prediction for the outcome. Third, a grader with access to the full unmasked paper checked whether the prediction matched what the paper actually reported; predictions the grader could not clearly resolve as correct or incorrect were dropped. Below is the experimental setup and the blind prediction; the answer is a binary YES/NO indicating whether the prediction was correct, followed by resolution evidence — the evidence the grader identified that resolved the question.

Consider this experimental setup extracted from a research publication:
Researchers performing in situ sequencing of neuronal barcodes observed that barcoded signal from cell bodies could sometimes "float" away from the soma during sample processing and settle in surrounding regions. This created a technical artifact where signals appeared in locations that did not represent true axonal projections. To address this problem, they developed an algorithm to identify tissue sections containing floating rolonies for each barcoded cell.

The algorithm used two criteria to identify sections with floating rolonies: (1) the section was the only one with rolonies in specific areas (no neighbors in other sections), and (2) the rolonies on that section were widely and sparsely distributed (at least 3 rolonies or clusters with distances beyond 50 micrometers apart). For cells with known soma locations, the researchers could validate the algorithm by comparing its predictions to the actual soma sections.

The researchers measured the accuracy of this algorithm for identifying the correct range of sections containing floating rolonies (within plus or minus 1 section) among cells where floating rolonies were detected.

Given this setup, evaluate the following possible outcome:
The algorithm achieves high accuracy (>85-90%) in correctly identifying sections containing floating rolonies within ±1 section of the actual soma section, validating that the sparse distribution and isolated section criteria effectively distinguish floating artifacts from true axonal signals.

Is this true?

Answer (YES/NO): YES